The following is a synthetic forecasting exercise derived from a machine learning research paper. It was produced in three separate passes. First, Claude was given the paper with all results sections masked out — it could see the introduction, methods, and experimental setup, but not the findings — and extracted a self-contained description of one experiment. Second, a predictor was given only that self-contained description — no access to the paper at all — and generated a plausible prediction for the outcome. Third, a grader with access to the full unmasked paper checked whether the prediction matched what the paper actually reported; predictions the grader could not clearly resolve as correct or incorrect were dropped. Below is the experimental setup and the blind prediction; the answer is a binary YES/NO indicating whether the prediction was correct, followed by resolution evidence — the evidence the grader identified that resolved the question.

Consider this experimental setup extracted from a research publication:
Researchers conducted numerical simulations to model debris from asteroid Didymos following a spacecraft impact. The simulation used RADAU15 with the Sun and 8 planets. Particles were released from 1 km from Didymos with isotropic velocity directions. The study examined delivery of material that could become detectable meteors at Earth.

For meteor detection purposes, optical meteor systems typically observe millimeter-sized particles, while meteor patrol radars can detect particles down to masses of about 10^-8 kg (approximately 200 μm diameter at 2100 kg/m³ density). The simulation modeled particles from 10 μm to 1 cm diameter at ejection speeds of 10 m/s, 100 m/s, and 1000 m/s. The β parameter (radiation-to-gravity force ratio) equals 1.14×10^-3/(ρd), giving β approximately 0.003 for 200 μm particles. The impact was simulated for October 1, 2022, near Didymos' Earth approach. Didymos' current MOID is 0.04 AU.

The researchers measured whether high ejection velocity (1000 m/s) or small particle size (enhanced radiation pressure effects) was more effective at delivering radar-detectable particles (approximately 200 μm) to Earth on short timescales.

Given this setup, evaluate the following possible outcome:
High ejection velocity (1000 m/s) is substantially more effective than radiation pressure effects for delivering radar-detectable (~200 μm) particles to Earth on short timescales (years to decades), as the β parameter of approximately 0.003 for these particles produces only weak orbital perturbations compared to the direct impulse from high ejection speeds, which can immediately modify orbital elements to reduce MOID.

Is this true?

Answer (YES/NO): NO